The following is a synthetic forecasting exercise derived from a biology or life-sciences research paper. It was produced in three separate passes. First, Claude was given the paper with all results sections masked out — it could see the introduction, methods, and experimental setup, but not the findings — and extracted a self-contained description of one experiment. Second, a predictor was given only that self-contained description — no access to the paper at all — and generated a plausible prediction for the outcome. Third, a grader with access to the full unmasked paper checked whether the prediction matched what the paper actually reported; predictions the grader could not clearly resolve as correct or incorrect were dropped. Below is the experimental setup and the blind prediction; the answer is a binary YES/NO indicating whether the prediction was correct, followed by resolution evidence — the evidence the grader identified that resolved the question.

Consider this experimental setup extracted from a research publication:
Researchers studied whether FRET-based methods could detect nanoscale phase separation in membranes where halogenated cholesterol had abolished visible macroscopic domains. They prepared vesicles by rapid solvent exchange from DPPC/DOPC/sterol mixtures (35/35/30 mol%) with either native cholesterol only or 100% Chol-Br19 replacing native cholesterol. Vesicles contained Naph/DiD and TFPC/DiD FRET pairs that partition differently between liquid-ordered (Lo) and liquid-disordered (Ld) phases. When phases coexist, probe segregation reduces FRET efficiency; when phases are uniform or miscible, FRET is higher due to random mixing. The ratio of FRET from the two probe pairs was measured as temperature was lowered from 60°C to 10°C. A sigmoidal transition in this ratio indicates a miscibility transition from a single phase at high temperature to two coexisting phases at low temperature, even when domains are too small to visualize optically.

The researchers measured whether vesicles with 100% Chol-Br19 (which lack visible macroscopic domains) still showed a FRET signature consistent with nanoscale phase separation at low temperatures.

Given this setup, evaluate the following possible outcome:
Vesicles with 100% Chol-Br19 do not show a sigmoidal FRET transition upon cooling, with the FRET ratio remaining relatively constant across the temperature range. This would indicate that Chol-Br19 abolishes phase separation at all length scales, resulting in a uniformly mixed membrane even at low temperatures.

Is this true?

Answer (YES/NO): YES